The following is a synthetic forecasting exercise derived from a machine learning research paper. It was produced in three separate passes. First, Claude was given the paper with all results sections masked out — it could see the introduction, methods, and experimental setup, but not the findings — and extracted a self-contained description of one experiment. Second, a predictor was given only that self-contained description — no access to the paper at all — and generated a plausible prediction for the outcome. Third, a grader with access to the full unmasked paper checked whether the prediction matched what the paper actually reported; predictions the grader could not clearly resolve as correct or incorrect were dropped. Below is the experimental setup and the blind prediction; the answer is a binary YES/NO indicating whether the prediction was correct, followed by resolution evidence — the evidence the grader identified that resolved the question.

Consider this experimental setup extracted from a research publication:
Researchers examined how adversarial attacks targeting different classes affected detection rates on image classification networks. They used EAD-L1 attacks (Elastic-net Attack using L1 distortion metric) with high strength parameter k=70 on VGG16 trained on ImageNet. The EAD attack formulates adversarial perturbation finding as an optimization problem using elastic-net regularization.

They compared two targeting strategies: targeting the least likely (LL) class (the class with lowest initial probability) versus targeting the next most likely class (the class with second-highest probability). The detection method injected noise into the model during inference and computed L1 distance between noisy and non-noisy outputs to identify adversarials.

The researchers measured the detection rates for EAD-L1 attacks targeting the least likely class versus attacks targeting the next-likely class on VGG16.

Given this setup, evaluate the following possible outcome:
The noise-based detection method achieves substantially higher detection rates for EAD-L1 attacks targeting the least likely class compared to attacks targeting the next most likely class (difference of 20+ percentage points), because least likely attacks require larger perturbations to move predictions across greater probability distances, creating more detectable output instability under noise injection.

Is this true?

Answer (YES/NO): NO